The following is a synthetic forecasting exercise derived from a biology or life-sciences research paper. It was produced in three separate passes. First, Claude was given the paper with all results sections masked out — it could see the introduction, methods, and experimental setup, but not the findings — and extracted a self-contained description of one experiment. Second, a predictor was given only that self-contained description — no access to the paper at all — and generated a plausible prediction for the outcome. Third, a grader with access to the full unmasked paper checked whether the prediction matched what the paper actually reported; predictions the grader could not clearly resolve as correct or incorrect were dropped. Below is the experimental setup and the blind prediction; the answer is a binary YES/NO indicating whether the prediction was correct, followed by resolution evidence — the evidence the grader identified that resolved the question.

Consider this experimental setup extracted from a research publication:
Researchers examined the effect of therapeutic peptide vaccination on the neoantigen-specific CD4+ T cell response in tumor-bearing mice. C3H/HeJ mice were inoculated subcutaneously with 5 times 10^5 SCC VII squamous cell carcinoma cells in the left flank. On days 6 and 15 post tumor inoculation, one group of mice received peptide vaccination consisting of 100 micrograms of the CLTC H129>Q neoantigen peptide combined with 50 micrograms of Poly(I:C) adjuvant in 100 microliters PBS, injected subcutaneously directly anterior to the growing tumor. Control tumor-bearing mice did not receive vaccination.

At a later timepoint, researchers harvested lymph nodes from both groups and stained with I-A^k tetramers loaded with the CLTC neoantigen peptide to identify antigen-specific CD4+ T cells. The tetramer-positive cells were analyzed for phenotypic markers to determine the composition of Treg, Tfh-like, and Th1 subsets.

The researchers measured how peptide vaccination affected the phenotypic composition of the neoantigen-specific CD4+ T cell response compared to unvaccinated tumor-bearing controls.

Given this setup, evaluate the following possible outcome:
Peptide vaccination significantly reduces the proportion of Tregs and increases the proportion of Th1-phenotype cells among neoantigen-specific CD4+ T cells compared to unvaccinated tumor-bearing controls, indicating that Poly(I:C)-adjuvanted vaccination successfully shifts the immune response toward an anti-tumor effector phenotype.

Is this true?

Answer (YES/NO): NO